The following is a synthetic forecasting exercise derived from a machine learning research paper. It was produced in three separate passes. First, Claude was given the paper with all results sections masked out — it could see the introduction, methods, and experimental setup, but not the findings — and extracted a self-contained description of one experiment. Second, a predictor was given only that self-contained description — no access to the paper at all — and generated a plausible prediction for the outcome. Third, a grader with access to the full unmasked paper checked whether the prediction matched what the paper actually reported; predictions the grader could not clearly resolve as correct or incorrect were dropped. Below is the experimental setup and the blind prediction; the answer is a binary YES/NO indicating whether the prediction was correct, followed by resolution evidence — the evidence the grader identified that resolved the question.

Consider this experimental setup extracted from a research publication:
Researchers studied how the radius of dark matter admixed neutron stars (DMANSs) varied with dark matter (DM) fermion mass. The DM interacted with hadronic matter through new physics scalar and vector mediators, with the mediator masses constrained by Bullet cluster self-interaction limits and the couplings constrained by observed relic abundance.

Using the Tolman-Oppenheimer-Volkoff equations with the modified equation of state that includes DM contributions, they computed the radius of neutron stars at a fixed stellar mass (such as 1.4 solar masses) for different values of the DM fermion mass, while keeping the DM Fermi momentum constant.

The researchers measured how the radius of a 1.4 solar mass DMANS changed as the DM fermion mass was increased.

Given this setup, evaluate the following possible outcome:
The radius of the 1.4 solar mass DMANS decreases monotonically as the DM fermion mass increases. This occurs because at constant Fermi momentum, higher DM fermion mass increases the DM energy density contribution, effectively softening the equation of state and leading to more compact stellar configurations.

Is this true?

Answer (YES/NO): YES